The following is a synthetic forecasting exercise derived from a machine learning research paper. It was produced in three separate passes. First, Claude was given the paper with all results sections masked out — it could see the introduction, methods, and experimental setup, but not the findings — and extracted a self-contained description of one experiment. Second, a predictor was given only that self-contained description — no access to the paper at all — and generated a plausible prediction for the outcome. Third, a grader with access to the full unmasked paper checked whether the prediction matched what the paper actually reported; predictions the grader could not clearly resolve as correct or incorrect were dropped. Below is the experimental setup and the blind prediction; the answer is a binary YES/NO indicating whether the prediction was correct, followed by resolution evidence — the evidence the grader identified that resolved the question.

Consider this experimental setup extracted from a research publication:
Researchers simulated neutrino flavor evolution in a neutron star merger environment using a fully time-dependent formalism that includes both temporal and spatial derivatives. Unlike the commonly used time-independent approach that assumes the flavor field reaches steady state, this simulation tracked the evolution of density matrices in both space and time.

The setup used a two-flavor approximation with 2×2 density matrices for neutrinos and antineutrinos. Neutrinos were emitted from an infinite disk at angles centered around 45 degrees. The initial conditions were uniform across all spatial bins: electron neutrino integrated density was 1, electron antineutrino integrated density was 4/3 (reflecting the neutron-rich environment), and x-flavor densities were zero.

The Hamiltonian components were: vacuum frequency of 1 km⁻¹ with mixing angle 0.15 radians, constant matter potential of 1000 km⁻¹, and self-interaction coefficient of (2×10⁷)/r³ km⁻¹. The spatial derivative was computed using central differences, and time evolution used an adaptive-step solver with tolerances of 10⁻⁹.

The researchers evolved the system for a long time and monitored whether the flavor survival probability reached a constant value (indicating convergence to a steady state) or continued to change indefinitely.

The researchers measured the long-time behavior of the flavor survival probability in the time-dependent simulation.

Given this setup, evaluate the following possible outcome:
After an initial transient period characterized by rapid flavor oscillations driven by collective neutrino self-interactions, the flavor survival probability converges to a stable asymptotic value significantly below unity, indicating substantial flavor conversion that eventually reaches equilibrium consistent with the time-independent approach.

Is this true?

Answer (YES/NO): NO